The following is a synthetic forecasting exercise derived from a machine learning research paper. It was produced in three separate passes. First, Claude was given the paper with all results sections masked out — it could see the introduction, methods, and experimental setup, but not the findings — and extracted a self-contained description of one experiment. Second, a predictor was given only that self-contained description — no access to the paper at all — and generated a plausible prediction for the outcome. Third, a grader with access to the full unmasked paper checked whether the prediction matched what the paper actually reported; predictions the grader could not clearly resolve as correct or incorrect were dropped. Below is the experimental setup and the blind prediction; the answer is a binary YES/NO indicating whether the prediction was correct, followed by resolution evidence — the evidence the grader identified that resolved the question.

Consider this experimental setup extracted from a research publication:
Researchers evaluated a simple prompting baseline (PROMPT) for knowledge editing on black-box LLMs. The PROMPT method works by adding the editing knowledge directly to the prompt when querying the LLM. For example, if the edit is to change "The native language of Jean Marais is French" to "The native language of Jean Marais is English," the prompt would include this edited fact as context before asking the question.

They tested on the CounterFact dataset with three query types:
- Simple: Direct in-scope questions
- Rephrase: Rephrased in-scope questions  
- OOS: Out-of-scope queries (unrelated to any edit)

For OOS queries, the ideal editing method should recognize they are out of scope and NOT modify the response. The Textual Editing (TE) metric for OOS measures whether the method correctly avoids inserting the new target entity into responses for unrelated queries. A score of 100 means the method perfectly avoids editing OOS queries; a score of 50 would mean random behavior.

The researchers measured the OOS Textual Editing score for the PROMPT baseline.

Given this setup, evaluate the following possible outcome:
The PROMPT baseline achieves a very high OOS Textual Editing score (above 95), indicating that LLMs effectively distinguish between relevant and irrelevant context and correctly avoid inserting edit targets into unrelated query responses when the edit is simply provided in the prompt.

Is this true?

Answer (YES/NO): NO